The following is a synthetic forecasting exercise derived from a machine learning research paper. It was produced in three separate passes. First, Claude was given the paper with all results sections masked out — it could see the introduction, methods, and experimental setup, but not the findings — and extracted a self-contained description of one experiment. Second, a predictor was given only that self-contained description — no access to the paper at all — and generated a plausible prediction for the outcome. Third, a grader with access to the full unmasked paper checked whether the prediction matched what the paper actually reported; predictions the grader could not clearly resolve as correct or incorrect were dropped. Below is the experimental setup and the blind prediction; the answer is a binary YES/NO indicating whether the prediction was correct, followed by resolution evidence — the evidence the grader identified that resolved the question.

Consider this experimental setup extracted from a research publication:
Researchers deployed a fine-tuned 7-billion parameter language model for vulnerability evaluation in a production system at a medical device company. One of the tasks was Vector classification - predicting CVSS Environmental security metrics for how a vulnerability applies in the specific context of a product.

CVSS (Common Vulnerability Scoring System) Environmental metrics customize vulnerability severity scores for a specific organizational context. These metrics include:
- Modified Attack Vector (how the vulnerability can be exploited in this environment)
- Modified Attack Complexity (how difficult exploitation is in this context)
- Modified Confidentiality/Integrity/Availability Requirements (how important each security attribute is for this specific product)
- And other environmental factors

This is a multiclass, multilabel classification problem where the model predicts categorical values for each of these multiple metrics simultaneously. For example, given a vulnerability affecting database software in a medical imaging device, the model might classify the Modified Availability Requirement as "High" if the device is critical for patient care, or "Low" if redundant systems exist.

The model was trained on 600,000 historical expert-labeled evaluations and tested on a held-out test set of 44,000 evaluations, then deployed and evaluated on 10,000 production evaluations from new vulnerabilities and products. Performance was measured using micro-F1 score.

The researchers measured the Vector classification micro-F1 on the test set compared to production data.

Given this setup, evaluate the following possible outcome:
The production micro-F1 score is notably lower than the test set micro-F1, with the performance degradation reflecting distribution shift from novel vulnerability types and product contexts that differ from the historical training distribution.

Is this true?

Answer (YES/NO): NO